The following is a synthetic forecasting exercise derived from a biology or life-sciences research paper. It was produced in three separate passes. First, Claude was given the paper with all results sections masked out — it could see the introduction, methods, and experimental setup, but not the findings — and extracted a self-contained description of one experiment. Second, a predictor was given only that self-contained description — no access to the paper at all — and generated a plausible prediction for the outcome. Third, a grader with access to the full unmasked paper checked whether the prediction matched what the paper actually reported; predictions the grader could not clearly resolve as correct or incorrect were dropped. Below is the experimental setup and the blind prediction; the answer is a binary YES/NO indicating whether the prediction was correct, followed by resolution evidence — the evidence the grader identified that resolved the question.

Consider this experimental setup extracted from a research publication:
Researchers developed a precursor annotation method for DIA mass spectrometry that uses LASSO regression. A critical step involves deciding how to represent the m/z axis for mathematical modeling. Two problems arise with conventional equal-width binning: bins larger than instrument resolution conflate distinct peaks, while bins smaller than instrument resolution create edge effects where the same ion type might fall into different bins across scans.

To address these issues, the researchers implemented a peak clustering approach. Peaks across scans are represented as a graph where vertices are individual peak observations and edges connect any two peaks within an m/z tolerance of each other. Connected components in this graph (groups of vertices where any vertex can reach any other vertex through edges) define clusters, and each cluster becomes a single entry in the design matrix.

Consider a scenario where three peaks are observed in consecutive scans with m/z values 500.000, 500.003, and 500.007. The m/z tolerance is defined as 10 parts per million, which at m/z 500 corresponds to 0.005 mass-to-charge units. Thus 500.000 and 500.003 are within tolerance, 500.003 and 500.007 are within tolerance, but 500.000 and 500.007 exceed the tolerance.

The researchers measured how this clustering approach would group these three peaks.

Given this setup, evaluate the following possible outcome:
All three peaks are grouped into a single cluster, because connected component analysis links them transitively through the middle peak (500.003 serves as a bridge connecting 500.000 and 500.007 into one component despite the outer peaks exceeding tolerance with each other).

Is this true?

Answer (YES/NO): YES